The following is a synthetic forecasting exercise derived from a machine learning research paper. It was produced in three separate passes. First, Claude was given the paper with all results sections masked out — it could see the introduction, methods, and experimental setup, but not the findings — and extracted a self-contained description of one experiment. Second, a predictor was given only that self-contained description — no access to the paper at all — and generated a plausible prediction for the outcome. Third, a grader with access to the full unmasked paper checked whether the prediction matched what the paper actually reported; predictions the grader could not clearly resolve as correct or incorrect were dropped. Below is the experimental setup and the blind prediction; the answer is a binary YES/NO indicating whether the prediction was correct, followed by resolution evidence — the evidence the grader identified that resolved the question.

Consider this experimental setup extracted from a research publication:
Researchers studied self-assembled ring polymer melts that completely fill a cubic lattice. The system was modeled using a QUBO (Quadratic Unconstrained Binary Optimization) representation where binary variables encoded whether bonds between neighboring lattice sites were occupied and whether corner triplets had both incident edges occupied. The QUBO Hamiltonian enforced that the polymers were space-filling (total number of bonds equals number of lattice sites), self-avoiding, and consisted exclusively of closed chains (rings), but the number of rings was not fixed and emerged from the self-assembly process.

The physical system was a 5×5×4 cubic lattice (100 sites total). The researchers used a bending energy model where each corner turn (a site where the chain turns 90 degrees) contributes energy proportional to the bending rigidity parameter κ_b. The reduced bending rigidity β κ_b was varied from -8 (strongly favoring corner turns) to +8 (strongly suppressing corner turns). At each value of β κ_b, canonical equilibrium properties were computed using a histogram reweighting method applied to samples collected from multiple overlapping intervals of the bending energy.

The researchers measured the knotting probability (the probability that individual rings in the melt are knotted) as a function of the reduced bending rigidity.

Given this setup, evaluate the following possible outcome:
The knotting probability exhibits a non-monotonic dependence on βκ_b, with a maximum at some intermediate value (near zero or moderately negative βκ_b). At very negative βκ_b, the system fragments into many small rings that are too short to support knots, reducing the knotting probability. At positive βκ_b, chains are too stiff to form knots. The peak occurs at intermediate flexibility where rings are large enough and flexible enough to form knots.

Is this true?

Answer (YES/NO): NO